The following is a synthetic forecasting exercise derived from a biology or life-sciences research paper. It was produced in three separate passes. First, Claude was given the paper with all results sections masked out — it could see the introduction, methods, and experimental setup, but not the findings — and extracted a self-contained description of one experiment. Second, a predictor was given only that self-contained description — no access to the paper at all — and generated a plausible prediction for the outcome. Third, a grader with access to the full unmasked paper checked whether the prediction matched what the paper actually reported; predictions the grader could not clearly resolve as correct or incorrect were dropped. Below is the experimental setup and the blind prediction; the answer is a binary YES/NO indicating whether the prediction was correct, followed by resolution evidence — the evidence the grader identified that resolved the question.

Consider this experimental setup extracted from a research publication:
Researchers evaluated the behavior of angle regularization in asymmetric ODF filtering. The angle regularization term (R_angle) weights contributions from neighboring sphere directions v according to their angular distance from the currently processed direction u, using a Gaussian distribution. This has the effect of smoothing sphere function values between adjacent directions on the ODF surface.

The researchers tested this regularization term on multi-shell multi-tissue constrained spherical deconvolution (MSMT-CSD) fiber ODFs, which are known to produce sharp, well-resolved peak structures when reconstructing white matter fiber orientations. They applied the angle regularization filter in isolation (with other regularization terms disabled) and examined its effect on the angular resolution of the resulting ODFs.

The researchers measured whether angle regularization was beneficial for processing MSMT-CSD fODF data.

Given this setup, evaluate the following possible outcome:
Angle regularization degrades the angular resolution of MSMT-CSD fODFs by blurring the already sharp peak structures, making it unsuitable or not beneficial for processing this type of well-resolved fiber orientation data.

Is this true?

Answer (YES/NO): YES